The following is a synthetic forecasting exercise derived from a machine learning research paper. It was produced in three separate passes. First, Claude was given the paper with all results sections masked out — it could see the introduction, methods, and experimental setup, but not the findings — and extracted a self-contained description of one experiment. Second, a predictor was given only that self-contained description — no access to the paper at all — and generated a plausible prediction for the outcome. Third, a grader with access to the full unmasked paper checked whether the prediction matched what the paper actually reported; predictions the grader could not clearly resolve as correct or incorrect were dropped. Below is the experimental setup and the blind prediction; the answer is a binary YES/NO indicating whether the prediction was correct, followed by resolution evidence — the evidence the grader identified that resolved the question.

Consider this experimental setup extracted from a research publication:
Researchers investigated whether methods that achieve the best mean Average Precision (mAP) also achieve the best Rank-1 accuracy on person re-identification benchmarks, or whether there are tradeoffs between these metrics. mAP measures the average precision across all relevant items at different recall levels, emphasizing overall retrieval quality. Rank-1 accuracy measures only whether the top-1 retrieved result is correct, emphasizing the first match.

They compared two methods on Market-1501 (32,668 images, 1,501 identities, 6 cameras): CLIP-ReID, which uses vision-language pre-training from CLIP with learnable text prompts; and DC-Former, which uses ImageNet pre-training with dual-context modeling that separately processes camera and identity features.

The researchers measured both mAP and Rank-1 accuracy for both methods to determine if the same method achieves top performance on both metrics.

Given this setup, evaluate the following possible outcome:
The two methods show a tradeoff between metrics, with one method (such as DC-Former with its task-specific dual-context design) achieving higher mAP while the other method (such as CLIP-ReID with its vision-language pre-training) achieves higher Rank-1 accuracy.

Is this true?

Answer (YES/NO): NO